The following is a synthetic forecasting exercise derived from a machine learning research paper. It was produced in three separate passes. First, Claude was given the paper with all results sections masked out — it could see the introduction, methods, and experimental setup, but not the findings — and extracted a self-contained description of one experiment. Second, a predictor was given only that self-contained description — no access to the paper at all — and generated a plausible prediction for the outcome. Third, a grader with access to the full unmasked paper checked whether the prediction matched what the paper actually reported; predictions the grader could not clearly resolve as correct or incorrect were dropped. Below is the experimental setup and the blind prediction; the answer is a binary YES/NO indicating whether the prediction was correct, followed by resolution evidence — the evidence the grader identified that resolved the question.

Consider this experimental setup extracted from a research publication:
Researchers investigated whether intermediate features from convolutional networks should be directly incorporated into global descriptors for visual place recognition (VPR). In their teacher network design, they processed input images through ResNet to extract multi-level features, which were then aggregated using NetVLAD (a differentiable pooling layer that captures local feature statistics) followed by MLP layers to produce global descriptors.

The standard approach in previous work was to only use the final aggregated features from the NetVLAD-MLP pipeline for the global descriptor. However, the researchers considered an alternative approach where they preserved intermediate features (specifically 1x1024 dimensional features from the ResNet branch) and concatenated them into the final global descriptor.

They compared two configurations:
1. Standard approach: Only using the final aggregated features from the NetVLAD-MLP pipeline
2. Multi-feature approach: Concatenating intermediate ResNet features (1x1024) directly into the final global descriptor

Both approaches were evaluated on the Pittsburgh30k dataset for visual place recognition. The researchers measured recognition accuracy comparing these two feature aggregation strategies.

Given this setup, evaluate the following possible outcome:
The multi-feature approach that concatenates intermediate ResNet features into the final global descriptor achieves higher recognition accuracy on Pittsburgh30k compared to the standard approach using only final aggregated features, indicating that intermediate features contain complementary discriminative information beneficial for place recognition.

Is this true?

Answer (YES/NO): YES